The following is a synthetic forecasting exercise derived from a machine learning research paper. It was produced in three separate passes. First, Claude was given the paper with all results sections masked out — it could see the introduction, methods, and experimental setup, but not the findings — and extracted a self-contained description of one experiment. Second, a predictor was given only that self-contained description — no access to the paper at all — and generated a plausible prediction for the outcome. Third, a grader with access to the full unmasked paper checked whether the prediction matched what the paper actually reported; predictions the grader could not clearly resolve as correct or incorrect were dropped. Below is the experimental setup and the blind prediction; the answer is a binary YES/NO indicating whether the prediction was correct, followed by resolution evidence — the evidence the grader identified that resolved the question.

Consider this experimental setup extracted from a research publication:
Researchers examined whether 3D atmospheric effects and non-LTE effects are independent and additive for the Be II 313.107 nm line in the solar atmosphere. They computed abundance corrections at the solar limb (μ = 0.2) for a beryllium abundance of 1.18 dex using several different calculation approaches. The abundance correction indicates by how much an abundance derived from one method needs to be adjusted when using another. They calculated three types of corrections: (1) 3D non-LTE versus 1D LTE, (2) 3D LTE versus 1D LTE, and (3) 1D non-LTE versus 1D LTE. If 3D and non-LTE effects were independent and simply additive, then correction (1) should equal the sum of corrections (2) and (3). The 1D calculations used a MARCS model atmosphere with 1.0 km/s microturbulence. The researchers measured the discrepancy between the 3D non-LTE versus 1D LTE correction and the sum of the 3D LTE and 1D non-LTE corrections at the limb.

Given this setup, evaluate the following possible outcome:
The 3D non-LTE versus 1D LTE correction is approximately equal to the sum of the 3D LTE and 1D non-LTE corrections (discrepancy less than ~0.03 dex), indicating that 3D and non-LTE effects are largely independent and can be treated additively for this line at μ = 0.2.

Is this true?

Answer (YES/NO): NO